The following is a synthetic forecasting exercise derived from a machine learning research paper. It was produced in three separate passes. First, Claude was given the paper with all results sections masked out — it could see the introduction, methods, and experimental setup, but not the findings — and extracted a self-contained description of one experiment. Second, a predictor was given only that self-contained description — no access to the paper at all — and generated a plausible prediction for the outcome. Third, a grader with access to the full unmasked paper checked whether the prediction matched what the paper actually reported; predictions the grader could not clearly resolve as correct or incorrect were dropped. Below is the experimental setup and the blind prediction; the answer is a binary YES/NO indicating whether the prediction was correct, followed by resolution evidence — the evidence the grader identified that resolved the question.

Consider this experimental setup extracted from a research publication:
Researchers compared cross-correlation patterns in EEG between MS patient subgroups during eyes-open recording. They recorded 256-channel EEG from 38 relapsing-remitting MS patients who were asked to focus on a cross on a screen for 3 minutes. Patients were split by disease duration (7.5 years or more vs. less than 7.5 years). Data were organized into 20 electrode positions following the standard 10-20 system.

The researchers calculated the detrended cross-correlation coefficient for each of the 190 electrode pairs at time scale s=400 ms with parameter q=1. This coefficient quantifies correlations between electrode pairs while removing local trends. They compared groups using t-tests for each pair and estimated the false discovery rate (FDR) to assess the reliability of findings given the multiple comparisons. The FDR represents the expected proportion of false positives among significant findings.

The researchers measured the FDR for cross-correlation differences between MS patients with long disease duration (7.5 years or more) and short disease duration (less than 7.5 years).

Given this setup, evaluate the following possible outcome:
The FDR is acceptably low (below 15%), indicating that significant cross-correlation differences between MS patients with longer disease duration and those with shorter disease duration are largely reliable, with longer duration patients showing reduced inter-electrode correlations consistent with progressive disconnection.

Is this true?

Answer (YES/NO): NO